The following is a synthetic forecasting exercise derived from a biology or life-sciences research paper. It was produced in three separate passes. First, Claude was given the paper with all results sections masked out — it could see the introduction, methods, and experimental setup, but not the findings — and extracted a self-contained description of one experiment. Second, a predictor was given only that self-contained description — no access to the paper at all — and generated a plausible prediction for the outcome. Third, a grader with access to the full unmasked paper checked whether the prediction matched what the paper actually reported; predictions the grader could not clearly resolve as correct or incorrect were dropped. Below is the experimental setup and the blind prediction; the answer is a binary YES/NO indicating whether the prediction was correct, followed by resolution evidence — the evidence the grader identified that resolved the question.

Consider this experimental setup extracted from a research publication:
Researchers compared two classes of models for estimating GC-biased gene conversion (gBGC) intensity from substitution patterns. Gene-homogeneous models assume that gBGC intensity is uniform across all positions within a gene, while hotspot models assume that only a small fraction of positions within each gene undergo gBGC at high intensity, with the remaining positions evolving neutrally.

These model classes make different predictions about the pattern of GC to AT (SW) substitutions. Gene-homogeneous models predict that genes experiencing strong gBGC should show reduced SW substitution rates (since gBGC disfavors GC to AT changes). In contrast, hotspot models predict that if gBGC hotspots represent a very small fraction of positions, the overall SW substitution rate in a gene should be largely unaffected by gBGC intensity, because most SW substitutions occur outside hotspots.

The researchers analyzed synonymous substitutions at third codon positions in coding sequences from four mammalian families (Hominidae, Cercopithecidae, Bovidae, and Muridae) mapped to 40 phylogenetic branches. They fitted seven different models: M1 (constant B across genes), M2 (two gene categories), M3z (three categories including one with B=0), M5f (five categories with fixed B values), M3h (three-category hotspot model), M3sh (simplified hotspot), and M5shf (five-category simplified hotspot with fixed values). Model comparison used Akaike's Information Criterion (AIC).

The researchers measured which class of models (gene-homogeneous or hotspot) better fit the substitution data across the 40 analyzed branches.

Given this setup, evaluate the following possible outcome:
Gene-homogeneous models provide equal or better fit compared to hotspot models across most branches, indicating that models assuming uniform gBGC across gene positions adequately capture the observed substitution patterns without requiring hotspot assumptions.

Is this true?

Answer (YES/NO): NO